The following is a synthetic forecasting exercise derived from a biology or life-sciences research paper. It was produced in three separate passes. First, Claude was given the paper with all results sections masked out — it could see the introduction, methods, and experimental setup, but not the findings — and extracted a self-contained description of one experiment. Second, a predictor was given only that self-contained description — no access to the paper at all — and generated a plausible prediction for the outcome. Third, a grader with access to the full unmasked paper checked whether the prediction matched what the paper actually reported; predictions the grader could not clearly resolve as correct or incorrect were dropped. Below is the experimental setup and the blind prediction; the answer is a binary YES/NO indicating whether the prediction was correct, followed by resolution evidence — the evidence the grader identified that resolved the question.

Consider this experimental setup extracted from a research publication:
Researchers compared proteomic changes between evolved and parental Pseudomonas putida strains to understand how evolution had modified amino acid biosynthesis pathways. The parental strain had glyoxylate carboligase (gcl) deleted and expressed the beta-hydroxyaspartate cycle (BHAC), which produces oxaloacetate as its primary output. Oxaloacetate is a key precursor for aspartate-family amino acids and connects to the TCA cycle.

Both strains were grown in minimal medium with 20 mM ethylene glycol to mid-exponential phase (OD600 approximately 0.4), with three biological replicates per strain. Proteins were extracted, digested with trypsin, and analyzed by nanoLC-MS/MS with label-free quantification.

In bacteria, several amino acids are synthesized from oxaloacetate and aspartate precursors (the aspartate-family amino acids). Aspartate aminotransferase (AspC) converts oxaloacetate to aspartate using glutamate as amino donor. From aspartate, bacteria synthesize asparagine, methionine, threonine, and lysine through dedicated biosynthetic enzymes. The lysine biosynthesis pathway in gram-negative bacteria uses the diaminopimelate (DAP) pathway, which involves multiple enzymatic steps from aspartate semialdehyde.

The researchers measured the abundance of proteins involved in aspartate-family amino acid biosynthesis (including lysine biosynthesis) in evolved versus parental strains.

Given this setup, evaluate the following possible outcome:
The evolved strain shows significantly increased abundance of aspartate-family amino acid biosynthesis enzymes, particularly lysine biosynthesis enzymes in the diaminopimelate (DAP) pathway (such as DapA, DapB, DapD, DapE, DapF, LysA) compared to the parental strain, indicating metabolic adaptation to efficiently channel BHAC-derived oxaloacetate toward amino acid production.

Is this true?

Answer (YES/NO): NO